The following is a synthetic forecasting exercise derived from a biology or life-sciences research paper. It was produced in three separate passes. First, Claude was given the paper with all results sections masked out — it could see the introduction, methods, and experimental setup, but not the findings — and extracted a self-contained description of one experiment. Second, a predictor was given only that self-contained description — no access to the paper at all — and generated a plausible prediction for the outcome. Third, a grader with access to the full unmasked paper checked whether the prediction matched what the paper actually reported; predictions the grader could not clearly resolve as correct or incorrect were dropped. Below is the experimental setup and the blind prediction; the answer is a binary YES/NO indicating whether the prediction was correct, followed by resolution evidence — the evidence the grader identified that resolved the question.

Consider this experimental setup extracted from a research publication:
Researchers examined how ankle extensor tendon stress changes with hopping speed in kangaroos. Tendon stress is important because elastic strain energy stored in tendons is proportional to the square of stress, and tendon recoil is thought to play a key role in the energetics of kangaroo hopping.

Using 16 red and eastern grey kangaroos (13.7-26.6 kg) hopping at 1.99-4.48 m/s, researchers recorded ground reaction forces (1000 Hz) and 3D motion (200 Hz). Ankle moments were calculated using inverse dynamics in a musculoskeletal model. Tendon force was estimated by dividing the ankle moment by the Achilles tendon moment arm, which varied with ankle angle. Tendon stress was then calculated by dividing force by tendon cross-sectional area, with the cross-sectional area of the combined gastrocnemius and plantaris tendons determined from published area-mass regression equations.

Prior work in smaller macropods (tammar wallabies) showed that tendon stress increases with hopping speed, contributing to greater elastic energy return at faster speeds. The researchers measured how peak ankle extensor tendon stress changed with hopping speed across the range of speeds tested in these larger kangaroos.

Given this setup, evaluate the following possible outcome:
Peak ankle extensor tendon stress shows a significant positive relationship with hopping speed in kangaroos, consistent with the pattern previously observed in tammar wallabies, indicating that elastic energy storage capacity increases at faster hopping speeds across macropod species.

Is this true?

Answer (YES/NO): YES